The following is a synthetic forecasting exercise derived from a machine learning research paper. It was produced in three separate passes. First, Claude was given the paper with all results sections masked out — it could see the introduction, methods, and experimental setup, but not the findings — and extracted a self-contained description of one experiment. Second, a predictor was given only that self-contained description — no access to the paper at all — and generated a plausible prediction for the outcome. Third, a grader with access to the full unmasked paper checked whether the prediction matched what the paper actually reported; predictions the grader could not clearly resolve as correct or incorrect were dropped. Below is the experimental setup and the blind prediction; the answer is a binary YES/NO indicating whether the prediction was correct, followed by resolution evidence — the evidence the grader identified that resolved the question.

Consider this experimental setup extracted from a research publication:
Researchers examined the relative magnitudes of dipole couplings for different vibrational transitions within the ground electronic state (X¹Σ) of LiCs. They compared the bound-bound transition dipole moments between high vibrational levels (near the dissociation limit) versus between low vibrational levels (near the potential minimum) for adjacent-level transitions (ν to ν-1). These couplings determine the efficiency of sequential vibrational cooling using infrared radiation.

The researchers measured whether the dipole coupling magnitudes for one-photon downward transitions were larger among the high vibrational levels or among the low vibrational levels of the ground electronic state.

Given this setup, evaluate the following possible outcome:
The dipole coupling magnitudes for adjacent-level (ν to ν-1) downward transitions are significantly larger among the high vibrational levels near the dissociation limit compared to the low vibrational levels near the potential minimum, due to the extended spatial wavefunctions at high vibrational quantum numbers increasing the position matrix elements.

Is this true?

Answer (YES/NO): YES